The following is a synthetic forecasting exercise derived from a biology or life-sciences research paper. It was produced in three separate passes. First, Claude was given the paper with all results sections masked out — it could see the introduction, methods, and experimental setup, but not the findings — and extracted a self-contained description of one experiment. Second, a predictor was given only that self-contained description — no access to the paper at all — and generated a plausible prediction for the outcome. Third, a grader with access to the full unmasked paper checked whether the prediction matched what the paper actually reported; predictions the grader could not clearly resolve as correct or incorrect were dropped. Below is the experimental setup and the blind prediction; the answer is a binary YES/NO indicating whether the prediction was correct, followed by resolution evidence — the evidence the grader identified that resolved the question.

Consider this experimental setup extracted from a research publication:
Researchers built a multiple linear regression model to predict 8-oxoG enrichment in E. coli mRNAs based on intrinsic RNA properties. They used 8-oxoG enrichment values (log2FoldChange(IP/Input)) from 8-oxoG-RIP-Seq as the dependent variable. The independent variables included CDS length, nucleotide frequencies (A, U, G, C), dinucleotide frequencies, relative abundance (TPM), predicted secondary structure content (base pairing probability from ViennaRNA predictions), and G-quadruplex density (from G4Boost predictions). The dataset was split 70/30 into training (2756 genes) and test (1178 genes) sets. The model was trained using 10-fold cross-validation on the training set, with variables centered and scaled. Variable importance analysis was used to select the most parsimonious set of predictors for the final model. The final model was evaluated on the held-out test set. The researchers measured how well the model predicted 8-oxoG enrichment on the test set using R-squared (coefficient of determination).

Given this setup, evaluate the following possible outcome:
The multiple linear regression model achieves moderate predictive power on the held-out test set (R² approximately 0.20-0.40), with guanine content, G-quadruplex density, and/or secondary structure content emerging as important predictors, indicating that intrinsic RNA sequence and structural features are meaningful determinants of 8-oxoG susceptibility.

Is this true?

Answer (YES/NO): NO